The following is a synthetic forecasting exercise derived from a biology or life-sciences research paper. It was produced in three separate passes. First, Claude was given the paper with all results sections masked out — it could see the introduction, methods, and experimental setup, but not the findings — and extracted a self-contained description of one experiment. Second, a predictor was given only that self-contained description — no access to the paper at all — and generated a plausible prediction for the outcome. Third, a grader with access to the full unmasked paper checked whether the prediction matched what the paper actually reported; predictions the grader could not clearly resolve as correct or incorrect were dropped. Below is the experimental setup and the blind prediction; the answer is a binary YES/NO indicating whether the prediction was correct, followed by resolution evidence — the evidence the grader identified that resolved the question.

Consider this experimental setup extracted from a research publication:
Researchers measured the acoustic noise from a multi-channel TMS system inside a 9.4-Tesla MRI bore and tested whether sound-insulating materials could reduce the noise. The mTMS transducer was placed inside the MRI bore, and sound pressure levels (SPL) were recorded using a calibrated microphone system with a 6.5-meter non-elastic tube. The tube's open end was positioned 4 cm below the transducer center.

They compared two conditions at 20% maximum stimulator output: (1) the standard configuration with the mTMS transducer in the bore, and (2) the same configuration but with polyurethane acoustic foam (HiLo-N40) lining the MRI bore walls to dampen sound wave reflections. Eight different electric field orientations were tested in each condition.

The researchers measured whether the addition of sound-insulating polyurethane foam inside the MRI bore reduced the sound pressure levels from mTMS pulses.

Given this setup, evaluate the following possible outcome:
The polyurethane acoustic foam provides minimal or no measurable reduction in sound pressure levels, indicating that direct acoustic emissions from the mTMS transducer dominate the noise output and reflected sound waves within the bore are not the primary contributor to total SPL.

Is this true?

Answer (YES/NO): NO